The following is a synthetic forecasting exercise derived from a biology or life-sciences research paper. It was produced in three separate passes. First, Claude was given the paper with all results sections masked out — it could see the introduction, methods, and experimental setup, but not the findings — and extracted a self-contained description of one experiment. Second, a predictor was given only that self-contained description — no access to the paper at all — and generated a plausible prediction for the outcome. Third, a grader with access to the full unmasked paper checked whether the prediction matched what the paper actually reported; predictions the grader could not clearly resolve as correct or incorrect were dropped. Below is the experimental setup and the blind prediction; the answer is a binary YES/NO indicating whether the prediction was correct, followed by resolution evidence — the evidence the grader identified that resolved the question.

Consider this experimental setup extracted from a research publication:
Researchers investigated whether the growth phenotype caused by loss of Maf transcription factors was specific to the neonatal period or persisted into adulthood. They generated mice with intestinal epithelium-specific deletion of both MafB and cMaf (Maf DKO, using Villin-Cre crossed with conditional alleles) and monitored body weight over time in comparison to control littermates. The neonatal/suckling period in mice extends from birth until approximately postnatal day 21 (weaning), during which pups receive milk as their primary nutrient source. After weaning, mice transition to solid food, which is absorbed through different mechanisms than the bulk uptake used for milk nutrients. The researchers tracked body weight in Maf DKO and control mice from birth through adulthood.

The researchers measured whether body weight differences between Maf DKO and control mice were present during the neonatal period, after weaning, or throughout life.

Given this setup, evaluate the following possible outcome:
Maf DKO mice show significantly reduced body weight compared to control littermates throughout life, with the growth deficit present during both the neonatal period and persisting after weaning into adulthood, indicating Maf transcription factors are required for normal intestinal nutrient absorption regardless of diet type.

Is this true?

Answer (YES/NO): NO